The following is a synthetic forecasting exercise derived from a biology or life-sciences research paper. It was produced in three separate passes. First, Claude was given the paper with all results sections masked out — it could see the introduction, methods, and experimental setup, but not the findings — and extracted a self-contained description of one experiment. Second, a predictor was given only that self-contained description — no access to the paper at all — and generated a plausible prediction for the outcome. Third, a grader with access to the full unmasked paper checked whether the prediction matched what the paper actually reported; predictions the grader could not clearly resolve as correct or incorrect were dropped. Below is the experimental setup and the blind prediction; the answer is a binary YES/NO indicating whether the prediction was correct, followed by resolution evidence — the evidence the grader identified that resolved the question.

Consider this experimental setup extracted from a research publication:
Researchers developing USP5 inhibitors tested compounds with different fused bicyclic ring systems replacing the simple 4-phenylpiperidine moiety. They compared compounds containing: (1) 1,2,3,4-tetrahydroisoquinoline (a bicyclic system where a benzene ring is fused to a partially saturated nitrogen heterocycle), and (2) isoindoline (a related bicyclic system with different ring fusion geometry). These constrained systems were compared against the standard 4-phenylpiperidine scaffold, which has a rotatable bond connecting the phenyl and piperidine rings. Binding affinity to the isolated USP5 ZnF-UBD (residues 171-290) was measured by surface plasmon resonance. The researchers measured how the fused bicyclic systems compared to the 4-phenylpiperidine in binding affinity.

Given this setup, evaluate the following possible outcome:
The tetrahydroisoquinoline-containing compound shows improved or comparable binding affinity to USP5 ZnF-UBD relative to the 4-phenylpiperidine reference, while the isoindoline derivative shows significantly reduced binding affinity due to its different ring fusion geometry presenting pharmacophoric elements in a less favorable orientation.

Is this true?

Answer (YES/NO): NO